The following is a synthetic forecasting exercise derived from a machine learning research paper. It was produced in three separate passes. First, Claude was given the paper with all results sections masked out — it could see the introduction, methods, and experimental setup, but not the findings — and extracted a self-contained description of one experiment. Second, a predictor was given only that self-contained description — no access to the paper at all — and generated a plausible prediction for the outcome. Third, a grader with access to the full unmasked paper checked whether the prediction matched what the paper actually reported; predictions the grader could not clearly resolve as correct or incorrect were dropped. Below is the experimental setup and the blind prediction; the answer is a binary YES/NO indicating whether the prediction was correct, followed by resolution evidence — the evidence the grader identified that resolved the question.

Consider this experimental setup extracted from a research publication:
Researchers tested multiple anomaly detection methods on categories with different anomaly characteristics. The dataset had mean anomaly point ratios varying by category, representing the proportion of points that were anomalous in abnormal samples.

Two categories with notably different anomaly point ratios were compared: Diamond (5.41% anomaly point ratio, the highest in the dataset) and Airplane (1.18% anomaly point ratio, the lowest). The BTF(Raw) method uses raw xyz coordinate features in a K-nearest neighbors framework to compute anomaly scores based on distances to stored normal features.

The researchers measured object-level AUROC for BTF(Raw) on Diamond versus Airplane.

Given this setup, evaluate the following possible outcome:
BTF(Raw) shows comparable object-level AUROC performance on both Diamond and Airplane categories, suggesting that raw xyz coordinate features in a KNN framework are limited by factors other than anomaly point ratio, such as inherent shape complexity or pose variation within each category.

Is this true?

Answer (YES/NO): YES